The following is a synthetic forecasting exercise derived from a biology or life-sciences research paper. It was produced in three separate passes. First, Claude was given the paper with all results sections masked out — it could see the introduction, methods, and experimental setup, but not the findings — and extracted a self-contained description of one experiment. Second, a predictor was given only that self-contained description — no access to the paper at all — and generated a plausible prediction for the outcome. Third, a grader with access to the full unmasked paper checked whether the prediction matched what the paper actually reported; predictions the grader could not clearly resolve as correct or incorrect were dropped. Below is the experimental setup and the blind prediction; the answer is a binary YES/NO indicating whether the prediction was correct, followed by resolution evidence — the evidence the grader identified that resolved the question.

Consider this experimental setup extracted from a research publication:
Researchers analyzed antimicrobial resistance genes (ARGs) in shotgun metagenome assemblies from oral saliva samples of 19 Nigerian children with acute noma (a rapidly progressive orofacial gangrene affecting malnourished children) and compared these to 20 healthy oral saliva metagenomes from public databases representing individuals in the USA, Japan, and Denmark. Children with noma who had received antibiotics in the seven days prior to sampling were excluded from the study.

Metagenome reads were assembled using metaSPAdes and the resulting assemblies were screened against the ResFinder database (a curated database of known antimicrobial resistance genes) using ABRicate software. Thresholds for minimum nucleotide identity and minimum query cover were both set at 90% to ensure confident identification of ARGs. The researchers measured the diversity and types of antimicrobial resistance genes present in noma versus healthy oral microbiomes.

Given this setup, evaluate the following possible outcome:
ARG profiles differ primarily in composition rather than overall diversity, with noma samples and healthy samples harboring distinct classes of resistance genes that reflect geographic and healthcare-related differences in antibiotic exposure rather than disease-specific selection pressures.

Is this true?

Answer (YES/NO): NO